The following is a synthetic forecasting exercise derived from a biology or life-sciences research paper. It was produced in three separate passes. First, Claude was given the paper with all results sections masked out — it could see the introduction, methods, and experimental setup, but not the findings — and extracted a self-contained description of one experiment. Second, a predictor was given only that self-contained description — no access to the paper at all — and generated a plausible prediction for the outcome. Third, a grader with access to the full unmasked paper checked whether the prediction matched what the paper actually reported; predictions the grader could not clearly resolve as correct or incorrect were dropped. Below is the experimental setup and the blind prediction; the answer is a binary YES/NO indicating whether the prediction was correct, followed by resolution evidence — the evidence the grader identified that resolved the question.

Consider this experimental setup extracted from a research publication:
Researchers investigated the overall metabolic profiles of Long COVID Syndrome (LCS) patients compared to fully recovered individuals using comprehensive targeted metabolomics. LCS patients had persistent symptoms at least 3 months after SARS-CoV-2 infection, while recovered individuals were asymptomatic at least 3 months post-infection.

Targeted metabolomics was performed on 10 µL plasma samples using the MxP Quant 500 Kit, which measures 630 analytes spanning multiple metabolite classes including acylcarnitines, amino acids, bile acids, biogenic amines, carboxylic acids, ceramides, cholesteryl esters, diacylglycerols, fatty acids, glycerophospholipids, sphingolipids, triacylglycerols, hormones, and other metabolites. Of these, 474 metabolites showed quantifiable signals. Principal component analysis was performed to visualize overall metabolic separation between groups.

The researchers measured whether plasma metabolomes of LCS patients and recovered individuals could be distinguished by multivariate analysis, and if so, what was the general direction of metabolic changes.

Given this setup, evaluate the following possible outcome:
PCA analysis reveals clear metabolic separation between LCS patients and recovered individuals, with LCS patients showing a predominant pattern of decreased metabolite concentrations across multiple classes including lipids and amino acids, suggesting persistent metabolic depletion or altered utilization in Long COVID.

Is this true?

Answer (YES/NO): YES